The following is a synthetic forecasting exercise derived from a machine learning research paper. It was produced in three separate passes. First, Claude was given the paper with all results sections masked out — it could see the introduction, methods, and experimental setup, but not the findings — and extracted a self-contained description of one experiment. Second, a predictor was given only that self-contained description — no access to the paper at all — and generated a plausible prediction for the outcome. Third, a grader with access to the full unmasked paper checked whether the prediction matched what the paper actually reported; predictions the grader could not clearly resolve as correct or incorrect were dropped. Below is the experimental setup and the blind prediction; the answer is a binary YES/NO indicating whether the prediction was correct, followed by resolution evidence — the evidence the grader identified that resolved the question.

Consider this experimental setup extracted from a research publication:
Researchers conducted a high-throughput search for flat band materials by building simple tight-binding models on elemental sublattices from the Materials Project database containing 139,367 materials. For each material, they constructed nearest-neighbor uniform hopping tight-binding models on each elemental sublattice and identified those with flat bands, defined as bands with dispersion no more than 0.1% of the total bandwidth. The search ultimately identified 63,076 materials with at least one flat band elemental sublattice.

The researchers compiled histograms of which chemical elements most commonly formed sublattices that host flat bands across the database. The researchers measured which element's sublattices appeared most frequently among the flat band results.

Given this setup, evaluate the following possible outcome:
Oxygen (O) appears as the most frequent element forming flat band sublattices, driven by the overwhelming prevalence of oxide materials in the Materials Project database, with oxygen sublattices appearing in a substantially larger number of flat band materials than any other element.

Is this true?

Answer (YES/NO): YES